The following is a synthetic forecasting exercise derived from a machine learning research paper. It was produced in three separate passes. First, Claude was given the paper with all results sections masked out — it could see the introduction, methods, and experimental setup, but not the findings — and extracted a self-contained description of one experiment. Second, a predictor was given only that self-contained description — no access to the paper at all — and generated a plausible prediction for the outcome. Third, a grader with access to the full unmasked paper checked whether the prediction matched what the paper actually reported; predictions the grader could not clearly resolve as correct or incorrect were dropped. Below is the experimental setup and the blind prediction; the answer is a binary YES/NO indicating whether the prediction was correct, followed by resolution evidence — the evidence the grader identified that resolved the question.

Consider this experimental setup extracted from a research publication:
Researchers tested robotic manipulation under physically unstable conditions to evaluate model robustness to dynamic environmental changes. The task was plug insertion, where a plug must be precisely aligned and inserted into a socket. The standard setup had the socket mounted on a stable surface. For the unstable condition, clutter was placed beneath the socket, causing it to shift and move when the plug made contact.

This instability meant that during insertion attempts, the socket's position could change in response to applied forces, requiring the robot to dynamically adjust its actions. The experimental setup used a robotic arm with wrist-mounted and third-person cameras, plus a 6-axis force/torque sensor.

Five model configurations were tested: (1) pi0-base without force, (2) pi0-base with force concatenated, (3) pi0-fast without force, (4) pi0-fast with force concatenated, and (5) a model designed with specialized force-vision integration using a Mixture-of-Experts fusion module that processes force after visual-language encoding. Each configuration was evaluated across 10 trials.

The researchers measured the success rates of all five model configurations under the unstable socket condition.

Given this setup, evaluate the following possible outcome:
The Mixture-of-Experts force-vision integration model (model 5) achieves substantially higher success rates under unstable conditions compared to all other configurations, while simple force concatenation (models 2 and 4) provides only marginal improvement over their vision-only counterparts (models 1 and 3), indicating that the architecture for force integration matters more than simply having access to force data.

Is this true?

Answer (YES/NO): NO